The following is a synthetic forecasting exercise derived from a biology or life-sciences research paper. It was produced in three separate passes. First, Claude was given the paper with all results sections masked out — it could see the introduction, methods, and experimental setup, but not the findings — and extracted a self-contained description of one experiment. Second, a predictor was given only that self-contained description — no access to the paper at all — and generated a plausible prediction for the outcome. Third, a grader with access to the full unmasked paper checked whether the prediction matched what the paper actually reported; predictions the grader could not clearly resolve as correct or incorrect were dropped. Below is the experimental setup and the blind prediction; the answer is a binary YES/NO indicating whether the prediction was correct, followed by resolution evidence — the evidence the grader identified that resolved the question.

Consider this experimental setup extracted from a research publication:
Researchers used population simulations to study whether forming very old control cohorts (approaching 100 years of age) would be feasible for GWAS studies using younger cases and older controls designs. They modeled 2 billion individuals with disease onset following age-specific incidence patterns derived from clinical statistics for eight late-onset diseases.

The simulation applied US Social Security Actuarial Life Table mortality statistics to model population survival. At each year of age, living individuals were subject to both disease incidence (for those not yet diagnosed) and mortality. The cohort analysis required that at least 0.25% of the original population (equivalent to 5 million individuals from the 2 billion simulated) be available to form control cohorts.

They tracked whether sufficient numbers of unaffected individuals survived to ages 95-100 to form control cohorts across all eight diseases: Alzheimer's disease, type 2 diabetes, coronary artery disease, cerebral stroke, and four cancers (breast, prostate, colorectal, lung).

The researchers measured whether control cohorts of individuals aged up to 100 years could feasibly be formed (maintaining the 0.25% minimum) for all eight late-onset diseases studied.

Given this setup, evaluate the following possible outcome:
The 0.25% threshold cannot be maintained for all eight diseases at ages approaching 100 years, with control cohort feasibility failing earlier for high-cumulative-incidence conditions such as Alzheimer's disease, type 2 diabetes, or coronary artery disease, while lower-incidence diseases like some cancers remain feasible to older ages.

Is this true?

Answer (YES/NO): NO